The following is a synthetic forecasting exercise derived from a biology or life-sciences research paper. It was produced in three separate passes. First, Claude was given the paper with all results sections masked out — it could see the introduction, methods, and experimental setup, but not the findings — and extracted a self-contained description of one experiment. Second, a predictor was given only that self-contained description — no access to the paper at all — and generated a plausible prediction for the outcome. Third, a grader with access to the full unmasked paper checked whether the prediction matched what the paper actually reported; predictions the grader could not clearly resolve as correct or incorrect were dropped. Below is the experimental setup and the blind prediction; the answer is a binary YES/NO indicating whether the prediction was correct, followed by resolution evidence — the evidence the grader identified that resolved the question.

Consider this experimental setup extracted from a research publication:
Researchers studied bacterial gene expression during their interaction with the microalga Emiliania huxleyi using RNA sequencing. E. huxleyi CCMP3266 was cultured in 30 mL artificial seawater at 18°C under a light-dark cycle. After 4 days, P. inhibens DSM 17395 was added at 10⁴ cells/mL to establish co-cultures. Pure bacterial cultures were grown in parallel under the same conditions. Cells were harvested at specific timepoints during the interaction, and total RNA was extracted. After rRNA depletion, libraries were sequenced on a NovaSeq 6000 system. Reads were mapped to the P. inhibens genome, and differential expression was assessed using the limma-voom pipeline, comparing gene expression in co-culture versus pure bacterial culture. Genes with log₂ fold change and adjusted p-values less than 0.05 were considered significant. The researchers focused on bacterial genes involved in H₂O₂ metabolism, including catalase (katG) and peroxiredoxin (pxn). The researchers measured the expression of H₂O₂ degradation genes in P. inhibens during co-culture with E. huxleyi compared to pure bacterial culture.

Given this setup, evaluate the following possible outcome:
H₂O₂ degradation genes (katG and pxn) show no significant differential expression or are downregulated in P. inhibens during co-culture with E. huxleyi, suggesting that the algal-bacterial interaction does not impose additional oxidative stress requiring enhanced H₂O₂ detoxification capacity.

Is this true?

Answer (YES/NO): NO